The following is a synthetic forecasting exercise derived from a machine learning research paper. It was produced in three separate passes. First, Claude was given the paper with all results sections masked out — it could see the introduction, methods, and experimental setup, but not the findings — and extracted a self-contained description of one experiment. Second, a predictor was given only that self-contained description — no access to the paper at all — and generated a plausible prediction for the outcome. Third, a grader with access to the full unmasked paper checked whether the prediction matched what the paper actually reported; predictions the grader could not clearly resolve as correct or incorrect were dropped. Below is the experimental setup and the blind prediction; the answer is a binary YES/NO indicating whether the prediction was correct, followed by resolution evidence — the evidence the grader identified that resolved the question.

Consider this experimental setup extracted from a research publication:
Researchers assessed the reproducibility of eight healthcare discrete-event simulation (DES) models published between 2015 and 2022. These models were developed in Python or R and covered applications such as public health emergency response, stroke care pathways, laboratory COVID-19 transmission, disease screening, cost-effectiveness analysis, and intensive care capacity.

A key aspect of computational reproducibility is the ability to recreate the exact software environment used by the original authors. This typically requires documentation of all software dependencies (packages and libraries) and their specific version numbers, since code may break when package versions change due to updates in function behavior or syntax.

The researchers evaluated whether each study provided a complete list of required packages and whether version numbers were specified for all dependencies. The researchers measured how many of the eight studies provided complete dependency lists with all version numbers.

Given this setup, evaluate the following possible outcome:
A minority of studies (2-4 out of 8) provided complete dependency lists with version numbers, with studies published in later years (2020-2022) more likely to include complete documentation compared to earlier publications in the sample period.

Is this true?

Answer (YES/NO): NO